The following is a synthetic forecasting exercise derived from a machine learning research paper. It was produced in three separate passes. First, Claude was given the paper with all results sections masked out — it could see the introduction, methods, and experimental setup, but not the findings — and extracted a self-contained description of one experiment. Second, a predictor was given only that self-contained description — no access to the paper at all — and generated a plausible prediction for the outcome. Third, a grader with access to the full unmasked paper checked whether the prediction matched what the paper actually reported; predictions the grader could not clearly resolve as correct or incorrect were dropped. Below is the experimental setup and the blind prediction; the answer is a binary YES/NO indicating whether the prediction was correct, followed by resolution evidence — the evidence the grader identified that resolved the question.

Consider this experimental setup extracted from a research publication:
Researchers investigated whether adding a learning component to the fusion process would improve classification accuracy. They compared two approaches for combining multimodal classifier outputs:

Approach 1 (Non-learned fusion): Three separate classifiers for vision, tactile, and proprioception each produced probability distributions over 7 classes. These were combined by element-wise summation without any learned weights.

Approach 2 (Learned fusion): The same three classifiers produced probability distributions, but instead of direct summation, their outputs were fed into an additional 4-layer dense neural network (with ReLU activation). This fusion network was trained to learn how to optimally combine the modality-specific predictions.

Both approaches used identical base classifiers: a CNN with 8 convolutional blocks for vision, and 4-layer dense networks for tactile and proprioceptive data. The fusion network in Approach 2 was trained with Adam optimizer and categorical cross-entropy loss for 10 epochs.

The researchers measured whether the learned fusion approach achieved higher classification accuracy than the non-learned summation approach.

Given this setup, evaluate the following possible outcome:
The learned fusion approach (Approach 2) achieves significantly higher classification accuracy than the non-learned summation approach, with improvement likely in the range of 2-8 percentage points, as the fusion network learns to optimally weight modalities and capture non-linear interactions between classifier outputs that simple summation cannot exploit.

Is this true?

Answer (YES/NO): YES